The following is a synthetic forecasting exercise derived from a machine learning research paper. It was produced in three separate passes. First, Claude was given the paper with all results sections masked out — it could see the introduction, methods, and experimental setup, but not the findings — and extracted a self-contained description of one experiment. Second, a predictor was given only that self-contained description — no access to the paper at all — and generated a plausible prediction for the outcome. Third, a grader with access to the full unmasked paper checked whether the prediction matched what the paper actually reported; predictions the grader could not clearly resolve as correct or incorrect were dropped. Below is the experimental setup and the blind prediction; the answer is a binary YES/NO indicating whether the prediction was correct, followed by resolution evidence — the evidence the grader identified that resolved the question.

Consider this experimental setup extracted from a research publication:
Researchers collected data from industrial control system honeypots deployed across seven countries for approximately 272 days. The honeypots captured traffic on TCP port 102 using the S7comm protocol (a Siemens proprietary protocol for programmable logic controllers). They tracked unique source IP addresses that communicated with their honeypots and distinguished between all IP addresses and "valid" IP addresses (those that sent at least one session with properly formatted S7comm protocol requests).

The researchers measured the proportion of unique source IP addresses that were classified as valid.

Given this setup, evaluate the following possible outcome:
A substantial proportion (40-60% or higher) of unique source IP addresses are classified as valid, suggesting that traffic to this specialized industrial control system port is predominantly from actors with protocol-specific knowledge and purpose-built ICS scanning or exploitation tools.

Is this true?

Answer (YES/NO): YES